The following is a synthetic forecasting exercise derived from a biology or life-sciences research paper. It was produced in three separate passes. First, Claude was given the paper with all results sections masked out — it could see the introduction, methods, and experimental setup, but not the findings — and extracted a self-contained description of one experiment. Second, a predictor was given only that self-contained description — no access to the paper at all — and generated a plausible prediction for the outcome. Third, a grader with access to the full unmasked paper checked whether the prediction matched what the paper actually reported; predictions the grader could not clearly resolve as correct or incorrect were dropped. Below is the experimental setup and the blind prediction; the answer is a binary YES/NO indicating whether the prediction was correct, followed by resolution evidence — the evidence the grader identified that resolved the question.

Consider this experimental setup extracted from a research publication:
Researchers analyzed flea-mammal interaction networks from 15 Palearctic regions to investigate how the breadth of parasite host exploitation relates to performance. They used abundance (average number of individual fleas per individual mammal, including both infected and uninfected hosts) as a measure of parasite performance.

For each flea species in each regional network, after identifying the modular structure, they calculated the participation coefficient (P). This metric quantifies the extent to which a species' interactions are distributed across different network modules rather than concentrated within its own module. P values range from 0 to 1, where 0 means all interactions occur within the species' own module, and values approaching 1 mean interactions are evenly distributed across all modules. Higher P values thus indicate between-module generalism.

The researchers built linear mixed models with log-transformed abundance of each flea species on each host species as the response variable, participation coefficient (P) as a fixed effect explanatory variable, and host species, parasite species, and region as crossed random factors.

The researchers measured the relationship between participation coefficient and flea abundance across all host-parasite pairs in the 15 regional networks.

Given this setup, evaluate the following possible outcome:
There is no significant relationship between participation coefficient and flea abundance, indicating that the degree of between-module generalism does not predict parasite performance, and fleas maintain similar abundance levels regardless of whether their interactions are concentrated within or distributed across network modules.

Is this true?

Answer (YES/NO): NO